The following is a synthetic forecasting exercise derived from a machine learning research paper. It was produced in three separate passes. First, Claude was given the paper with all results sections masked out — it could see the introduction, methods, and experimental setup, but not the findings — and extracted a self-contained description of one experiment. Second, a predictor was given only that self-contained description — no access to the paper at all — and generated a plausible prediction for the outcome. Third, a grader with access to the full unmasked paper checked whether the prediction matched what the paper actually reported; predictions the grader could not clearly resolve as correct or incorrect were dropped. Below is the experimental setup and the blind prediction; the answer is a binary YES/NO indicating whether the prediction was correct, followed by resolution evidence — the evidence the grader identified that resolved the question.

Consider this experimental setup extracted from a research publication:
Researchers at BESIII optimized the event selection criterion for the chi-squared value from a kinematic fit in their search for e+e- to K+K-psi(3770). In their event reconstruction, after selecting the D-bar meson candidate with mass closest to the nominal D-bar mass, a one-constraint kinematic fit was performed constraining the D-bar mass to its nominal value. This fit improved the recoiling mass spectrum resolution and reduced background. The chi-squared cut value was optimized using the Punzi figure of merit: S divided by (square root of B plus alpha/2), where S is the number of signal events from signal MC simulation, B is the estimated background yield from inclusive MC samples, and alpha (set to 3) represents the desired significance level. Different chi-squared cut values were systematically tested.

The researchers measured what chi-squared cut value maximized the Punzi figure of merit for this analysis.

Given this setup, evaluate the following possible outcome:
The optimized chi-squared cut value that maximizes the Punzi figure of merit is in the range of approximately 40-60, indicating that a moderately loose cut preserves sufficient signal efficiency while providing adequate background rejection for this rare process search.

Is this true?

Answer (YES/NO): NO